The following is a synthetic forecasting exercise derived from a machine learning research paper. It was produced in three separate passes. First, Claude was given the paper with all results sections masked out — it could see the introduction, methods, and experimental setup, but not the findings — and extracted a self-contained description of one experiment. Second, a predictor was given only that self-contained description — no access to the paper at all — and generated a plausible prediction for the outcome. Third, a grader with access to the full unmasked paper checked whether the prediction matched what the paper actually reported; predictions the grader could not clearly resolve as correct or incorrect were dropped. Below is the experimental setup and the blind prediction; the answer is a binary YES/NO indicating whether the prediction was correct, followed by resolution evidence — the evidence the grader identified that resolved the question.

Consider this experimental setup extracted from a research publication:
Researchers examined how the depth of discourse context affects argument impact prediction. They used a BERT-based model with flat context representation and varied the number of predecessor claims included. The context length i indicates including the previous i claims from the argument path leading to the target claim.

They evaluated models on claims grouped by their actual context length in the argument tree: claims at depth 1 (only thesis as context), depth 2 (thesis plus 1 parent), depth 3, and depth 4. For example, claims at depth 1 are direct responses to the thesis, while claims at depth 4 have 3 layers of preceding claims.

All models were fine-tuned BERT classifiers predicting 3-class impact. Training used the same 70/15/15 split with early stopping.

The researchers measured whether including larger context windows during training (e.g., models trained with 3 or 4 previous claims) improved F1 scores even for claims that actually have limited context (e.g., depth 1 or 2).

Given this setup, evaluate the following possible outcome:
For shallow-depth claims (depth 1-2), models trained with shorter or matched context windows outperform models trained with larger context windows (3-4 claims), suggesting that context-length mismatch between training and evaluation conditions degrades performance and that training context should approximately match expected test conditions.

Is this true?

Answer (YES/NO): NO